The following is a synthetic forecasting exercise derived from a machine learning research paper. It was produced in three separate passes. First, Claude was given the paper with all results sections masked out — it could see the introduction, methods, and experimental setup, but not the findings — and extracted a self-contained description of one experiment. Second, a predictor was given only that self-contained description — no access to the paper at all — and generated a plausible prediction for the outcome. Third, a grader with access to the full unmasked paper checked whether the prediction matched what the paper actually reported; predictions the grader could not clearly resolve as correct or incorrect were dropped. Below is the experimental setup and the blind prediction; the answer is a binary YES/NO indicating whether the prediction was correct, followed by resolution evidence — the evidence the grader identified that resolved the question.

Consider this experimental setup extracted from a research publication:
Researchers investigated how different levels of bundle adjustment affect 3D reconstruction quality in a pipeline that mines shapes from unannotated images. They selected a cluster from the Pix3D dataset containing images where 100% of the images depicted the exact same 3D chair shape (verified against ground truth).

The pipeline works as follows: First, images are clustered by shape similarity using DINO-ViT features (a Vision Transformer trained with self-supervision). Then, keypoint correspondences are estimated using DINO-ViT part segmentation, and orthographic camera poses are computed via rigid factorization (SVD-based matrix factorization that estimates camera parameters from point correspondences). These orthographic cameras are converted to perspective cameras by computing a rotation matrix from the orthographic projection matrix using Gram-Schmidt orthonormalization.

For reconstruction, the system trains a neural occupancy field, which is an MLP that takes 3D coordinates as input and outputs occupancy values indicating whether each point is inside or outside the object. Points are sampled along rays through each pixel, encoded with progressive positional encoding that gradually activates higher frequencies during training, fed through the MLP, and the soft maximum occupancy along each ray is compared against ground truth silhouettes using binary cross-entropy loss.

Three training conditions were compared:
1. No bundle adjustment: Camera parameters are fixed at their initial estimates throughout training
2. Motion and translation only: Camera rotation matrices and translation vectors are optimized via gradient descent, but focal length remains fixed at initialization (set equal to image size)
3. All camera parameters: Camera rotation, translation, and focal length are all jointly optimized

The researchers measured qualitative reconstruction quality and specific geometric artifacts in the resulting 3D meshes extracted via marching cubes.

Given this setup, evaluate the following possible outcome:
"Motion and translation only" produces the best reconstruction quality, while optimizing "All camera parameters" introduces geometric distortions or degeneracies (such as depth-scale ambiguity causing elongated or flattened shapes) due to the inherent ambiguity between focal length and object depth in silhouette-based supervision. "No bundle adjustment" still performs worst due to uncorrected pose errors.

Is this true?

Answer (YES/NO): NO